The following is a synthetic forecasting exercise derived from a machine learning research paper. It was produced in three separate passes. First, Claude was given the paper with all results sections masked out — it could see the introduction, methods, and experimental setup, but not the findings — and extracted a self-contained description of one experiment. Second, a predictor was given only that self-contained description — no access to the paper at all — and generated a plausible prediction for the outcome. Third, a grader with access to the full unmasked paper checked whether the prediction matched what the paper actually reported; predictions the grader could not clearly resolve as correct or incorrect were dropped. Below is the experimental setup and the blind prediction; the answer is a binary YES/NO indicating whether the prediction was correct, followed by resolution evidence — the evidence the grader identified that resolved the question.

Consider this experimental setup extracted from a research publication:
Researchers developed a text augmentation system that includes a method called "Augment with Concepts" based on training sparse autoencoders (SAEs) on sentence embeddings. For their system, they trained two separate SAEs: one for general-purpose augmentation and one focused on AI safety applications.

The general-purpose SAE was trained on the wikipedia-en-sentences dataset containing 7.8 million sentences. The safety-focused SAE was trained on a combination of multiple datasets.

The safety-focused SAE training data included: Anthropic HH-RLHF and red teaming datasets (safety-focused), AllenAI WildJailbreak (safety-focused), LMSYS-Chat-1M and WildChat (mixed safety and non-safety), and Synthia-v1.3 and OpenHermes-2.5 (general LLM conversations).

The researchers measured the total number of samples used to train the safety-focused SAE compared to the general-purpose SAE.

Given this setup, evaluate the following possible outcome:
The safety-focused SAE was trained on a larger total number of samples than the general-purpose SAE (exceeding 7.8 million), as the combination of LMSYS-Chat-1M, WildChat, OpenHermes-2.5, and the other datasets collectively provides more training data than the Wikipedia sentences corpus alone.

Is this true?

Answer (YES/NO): NO